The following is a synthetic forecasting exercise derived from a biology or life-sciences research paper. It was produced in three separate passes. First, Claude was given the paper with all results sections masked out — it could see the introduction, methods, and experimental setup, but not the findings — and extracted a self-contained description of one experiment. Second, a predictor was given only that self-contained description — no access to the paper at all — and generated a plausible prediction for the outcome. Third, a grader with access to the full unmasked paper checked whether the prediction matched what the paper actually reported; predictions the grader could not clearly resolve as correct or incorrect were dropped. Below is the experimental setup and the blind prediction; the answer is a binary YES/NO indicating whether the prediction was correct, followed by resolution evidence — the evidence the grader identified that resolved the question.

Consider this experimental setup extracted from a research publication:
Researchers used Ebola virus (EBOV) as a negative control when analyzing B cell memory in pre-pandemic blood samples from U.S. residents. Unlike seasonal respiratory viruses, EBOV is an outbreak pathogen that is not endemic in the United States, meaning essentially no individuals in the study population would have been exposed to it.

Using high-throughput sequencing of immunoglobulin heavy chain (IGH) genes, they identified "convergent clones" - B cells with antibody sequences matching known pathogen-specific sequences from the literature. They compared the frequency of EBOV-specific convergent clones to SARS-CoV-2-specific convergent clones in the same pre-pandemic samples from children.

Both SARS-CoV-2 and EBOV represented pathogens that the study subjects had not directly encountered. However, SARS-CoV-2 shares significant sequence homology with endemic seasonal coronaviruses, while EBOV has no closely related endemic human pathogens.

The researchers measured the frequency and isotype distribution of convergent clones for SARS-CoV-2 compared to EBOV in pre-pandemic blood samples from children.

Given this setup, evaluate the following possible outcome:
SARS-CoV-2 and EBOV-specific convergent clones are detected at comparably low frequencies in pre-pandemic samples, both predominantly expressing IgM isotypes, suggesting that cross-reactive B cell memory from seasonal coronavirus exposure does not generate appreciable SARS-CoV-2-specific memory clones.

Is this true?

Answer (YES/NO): NO